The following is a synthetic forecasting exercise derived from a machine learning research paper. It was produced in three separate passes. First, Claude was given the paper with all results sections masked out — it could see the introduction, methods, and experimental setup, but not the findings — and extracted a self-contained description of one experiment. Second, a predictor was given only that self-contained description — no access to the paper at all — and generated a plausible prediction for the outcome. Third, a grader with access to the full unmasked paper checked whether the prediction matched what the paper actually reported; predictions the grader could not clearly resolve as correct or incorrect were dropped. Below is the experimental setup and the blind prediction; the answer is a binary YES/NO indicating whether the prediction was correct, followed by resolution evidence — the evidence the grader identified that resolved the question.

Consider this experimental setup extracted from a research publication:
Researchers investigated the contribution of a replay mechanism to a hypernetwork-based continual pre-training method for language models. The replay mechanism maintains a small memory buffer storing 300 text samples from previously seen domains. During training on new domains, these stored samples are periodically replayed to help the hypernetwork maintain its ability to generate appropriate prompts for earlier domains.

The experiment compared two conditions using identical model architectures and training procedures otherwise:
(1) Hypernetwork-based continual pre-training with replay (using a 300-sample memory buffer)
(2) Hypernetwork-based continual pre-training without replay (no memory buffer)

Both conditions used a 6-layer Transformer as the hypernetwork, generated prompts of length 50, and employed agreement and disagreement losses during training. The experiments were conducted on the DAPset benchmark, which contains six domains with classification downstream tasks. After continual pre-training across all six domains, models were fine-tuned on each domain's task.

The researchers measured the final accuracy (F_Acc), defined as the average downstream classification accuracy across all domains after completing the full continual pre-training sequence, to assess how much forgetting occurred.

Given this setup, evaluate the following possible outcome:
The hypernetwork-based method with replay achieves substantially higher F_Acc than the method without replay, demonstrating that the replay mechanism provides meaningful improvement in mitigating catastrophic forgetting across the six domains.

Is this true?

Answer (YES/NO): NO